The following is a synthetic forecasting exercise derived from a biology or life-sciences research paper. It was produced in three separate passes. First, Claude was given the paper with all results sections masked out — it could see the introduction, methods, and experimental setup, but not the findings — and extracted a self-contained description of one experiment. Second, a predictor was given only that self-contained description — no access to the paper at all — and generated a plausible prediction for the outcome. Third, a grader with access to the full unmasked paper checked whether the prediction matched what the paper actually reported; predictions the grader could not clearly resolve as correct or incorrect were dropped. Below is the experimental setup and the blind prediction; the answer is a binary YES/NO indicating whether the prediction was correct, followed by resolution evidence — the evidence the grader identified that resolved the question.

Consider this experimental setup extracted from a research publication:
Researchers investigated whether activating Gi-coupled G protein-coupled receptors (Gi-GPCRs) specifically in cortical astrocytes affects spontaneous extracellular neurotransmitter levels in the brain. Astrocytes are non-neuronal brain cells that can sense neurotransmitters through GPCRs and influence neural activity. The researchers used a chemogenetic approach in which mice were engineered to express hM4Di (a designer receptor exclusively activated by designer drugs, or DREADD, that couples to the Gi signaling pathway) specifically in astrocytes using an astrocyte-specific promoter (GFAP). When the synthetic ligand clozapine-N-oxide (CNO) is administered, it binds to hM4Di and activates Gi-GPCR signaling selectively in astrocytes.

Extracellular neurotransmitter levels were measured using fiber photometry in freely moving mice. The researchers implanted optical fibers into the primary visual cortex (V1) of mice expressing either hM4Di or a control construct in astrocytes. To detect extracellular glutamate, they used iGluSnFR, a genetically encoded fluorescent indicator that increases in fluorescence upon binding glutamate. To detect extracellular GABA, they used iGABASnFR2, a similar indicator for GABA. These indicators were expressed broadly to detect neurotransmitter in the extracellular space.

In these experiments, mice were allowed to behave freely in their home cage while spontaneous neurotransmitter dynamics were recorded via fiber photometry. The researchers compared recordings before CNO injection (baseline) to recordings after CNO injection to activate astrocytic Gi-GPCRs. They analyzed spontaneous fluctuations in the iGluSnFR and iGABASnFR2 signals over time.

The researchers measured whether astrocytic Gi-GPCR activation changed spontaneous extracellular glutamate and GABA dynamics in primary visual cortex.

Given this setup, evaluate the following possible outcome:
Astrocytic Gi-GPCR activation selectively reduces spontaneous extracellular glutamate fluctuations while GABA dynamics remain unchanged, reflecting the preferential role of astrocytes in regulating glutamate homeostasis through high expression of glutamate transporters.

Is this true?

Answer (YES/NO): NO